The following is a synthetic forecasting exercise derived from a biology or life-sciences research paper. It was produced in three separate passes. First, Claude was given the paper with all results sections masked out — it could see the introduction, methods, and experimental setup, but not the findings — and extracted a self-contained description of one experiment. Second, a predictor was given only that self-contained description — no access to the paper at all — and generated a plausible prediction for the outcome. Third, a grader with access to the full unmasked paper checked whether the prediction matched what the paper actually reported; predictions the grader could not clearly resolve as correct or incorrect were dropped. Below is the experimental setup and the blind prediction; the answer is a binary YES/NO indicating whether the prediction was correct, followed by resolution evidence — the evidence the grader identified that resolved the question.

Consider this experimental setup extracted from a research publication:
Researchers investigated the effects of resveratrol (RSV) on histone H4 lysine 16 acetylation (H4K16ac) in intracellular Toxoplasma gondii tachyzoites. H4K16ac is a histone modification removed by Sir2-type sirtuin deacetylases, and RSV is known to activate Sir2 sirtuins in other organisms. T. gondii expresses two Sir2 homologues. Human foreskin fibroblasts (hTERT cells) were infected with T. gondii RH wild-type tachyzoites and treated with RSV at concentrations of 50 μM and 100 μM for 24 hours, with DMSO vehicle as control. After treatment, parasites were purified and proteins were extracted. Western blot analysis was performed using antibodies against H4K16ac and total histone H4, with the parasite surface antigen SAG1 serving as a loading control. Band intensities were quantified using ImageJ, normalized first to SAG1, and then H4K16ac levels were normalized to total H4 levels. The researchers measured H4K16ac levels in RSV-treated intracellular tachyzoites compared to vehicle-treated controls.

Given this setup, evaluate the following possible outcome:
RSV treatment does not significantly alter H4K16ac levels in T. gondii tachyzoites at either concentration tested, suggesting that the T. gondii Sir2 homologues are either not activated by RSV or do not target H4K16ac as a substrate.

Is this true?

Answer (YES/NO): NO